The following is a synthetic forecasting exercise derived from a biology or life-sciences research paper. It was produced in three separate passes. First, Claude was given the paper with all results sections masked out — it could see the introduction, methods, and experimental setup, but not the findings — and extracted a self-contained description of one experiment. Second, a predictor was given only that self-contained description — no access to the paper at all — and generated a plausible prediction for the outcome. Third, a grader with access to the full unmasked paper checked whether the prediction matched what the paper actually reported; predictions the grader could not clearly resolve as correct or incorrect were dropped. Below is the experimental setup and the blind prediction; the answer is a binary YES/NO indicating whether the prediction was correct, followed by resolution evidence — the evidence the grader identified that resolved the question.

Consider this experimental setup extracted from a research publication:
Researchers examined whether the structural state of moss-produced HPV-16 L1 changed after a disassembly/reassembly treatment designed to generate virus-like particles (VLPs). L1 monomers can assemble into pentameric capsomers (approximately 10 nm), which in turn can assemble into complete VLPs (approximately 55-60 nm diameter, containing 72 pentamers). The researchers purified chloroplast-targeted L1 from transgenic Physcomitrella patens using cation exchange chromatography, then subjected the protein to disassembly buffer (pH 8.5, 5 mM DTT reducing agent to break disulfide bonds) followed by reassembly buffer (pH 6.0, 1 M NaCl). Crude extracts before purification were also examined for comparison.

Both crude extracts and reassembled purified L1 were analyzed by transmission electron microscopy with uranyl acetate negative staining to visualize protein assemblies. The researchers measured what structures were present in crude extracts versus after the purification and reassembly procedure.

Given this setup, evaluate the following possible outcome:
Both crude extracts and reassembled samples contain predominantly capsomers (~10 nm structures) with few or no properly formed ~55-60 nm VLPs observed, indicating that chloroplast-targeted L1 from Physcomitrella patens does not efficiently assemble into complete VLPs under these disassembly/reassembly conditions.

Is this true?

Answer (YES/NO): NO